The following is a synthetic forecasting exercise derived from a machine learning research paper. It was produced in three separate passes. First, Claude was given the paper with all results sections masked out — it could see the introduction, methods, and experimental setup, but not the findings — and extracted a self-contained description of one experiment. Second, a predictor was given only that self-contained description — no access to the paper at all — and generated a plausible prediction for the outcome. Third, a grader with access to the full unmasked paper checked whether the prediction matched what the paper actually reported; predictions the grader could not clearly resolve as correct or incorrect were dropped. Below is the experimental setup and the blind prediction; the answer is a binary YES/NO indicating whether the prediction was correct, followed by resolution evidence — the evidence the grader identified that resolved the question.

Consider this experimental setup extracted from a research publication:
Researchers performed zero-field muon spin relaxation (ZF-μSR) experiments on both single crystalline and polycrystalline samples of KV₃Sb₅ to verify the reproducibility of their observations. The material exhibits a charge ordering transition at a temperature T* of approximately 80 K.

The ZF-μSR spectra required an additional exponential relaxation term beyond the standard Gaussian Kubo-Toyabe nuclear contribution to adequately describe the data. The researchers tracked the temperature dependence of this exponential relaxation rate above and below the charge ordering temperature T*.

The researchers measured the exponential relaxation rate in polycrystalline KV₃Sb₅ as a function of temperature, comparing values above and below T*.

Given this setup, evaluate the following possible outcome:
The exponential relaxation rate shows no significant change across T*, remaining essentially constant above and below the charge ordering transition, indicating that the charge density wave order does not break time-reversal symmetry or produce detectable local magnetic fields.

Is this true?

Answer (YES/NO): NO